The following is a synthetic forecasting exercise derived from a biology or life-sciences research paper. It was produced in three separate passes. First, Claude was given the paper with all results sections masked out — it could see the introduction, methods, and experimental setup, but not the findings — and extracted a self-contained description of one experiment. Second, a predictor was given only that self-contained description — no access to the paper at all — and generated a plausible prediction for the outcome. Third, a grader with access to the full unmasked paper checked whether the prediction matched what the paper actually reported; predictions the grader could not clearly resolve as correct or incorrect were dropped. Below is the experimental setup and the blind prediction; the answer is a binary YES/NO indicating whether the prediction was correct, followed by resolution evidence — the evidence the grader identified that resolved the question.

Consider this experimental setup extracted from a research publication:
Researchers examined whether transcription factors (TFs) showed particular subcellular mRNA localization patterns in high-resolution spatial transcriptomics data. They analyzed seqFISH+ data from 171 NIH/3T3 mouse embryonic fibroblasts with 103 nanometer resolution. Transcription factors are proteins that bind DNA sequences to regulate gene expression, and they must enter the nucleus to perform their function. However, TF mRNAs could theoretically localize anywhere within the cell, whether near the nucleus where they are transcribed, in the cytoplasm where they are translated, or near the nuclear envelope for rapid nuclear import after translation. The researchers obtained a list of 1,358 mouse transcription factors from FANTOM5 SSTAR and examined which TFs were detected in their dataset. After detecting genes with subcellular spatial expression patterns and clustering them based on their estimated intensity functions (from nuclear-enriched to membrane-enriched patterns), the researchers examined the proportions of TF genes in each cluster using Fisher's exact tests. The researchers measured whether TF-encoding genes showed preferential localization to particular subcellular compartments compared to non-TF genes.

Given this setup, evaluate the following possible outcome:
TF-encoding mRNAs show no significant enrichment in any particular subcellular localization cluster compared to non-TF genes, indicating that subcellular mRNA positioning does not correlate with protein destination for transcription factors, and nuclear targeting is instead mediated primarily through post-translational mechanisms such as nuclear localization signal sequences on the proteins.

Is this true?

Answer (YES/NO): NO